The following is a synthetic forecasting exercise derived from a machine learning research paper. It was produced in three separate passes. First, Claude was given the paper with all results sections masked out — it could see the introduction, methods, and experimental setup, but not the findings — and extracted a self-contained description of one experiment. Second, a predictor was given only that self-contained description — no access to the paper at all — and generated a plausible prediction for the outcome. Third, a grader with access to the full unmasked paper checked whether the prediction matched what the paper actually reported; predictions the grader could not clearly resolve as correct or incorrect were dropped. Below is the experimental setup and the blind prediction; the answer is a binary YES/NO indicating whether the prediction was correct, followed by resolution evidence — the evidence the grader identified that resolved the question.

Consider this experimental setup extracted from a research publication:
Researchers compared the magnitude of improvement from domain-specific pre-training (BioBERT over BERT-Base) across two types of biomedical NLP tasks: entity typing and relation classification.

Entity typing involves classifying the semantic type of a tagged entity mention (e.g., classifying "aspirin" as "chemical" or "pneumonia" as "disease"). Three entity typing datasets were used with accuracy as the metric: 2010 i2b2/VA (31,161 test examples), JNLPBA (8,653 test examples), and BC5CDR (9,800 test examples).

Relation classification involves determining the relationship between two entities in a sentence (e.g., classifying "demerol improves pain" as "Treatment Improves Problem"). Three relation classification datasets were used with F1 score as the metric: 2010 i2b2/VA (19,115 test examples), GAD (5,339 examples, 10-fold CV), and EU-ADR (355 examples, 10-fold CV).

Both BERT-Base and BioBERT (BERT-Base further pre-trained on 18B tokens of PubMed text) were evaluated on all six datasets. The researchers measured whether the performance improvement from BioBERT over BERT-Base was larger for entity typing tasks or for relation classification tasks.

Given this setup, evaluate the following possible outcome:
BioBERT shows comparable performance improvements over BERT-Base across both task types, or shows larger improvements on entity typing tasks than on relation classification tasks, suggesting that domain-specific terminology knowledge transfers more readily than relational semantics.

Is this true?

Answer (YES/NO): NO